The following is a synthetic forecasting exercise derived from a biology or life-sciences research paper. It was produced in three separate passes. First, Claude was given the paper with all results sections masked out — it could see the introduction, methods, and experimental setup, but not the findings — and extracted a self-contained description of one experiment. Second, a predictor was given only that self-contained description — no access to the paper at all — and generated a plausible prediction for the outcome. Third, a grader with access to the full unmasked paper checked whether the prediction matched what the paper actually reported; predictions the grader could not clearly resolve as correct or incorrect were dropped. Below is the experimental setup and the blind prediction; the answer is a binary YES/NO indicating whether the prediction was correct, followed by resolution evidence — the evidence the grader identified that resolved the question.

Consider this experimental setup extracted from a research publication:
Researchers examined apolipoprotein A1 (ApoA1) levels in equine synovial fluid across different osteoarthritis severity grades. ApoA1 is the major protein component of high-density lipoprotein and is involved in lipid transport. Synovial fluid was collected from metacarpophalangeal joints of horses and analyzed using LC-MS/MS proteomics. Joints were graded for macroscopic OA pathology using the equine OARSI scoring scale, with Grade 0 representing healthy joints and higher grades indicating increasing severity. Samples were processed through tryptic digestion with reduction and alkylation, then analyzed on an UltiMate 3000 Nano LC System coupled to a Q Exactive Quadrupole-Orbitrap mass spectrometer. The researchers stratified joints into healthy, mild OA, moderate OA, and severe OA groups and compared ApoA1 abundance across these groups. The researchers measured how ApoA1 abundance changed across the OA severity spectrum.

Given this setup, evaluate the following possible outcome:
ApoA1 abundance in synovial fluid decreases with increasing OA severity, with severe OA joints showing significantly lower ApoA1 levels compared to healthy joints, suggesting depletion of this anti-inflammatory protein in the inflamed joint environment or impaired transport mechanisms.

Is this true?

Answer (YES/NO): NO